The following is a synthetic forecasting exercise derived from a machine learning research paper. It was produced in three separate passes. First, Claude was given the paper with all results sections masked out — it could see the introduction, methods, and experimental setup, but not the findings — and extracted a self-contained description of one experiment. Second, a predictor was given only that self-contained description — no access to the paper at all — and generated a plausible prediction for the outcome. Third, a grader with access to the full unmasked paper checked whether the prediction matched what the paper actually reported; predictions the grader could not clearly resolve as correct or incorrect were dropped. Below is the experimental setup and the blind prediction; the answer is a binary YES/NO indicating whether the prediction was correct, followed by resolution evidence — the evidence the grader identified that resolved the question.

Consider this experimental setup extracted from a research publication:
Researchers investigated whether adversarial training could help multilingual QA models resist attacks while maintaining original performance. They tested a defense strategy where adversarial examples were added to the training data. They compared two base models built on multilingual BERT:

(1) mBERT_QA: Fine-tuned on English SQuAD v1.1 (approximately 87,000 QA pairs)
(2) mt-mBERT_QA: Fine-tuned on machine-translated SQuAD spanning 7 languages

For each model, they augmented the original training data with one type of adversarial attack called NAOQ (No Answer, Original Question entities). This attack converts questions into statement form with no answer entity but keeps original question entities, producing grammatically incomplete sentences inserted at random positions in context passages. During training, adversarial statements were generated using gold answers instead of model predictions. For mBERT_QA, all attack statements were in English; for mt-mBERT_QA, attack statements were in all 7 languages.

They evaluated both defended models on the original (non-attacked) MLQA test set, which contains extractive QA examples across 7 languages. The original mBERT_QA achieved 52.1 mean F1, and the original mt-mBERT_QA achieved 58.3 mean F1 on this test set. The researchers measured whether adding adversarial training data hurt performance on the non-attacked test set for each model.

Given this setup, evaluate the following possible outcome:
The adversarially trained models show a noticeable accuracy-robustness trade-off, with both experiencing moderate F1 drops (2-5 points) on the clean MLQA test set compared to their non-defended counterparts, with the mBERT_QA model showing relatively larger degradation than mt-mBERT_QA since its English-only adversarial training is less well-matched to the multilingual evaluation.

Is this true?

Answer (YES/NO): NO